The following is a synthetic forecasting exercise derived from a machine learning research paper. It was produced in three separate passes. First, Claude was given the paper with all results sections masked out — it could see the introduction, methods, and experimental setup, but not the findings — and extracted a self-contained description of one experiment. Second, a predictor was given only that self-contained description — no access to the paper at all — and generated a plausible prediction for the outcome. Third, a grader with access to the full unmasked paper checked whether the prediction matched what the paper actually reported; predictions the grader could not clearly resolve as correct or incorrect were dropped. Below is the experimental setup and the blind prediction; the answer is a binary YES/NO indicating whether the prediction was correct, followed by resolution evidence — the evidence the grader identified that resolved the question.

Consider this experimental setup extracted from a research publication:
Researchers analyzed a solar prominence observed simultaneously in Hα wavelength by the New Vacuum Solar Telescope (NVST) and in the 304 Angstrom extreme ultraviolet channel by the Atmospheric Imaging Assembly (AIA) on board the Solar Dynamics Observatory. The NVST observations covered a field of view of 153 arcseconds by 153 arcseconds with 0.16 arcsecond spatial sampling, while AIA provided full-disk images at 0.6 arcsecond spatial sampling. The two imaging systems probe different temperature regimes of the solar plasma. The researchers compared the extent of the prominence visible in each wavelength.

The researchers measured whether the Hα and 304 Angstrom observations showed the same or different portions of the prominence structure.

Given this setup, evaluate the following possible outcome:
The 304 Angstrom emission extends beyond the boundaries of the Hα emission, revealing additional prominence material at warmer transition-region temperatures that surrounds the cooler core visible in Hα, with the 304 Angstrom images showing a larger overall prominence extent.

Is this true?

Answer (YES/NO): NO